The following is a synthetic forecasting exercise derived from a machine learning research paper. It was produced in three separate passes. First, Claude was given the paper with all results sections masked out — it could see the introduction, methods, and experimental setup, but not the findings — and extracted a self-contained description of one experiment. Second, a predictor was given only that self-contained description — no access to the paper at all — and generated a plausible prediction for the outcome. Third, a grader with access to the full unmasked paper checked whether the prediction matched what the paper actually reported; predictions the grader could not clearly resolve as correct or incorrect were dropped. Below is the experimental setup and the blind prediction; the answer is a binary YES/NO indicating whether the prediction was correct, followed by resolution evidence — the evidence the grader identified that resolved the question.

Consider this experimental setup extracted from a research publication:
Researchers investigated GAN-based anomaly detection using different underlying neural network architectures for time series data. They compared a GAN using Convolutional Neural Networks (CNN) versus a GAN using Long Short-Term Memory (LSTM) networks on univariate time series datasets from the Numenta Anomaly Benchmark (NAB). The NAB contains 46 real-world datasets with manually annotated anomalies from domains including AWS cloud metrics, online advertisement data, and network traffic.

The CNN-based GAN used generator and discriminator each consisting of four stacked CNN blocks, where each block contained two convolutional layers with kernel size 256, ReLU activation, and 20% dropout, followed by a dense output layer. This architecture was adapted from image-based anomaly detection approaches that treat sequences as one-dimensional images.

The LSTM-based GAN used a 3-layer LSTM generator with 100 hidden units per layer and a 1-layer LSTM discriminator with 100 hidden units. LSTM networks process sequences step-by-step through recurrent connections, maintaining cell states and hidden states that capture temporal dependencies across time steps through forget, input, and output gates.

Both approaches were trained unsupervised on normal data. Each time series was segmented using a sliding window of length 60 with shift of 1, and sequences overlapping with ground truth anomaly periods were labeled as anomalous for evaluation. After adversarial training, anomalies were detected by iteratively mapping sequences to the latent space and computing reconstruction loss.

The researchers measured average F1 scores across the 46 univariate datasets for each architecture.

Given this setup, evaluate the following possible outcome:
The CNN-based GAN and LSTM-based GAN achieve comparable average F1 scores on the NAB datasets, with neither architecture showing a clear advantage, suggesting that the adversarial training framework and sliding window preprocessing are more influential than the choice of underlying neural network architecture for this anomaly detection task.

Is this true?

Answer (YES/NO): NO